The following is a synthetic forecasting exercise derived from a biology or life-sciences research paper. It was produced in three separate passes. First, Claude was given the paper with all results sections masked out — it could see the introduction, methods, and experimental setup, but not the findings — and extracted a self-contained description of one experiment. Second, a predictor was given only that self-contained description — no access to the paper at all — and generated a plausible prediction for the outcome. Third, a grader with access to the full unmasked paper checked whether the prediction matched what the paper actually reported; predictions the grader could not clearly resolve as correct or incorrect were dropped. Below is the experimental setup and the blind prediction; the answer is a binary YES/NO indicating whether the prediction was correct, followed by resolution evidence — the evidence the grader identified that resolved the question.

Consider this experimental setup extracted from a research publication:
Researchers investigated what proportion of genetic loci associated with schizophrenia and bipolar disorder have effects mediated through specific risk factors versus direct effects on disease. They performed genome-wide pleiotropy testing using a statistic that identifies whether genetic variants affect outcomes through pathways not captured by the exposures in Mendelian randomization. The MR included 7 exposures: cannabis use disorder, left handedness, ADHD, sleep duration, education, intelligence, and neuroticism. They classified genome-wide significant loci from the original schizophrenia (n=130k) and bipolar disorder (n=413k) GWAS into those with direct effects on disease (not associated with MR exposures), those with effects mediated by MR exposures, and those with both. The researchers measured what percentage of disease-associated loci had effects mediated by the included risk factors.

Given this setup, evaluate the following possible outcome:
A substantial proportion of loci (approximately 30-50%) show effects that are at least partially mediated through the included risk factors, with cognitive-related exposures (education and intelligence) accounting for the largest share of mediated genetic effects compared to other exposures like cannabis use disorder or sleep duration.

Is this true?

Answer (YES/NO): NO